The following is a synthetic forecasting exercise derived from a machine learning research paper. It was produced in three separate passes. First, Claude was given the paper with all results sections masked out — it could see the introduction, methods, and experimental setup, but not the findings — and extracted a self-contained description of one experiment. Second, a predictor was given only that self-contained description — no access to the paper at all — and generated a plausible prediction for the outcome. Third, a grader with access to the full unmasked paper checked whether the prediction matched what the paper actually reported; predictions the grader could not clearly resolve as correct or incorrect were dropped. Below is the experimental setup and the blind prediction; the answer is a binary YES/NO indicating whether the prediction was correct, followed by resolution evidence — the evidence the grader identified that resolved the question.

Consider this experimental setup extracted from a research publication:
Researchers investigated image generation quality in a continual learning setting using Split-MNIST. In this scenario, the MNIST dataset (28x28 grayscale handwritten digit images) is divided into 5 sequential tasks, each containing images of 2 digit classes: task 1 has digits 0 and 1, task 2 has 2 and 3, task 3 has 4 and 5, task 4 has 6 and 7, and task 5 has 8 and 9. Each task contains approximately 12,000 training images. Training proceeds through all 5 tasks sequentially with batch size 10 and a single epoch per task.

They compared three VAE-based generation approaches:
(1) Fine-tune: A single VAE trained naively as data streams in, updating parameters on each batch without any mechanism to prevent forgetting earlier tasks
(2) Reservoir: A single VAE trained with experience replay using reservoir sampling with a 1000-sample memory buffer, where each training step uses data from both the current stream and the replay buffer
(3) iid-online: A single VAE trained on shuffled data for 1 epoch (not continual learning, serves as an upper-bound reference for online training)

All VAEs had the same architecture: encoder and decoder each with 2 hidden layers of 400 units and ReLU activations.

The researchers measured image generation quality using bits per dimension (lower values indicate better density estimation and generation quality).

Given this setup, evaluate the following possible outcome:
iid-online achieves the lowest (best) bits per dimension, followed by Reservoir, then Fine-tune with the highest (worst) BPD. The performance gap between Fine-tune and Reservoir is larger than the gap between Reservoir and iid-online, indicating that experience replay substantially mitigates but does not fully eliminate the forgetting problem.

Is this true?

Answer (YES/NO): YES